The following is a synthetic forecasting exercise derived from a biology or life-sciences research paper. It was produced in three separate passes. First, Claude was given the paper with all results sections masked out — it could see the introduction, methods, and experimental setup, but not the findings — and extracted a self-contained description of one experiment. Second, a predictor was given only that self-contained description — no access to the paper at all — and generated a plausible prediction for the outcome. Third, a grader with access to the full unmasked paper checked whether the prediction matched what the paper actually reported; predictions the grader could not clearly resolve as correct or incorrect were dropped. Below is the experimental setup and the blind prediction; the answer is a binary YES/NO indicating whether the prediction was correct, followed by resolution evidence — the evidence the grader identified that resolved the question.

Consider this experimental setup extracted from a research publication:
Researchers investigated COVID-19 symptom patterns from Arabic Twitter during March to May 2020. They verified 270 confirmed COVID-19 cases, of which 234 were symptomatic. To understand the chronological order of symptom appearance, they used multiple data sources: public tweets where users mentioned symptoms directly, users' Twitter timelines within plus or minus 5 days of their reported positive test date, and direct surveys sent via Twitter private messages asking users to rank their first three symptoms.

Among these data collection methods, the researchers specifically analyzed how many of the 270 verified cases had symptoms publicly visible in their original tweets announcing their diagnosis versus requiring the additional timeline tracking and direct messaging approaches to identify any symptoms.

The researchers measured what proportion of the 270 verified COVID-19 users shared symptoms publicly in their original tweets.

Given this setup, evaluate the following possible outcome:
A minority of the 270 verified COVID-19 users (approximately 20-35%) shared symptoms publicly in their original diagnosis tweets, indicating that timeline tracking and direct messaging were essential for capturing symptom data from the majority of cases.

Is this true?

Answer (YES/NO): YES